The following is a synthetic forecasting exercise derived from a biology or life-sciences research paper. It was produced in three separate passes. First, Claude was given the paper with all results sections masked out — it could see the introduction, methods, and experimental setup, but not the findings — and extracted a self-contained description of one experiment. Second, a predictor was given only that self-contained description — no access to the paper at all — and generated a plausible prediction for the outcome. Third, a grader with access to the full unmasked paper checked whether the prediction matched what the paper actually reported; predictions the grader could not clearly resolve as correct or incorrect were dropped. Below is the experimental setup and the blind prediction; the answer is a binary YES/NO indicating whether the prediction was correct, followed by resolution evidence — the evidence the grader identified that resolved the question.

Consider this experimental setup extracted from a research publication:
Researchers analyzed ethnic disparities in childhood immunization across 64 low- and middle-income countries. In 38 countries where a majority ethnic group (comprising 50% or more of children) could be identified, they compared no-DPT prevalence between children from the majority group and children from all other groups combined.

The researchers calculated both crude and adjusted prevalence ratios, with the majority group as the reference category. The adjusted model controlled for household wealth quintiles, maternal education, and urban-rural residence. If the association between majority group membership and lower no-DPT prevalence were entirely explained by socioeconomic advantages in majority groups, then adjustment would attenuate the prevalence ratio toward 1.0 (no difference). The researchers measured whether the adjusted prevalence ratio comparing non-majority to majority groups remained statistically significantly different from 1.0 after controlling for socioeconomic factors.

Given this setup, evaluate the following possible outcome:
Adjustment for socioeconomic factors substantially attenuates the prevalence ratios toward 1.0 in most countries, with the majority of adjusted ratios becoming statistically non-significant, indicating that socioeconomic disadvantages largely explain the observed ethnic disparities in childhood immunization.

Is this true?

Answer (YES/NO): NO